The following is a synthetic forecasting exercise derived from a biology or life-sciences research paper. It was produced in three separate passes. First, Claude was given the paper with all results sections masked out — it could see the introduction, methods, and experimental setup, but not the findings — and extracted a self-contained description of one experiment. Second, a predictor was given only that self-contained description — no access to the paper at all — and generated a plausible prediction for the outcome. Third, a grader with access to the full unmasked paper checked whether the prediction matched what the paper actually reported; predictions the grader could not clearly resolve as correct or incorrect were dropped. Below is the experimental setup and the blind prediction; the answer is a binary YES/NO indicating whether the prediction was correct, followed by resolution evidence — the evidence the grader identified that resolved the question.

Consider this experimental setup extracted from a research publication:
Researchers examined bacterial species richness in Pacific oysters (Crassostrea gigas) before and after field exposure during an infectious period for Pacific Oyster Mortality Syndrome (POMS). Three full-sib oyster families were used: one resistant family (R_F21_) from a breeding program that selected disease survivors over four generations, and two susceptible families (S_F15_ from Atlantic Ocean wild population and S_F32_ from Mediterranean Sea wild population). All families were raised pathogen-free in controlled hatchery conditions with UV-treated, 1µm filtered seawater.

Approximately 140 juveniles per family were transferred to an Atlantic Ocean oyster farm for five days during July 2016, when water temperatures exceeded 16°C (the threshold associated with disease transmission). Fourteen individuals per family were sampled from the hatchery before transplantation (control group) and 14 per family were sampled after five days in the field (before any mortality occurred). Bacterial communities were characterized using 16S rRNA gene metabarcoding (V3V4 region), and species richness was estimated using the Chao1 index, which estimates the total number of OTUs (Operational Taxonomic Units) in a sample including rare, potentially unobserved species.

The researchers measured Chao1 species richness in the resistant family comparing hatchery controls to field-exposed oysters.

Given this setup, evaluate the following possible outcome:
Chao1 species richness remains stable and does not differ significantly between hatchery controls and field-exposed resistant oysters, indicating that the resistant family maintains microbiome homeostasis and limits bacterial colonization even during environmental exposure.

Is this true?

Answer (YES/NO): NO